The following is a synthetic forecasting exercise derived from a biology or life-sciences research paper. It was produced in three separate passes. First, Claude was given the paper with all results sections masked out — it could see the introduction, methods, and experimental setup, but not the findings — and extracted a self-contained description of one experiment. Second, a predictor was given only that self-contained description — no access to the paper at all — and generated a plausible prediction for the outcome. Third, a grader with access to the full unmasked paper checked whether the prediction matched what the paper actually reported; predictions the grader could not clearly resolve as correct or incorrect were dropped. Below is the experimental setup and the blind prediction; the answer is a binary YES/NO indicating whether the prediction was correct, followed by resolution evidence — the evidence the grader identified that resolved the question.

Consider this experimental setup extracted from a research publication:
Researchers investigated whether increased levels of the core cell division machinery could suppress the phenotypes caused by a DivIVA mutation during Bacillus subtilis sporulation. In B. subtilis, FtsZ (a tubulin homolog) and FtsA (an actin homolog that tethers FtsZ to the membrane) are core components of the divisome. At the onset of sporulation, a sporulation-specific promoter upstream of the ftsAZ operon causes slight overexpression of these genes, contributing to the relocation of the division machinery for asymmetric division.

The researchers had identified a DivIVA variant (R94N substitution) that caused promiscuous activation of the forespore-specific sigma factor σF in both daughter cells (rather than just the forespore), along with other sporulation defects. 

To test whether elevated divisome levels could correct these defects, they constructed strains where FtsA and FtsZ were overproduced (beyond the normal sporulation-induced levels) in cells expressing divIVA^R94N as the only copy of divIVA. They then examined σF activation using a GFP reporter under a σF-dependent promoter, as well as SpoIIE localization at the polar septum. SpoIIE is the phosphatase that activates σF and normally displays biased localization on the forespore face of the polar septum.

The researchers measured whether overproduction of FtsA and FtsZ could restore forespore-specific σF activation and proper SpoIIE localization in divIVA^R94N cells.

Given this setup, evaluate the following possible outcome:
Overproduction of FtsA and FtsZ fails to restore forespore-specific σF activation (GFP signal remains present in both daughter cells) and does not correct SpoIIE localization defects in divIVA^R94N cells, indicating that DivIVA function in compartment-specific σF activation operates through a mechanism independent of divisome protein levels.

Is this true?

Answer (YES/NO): NO